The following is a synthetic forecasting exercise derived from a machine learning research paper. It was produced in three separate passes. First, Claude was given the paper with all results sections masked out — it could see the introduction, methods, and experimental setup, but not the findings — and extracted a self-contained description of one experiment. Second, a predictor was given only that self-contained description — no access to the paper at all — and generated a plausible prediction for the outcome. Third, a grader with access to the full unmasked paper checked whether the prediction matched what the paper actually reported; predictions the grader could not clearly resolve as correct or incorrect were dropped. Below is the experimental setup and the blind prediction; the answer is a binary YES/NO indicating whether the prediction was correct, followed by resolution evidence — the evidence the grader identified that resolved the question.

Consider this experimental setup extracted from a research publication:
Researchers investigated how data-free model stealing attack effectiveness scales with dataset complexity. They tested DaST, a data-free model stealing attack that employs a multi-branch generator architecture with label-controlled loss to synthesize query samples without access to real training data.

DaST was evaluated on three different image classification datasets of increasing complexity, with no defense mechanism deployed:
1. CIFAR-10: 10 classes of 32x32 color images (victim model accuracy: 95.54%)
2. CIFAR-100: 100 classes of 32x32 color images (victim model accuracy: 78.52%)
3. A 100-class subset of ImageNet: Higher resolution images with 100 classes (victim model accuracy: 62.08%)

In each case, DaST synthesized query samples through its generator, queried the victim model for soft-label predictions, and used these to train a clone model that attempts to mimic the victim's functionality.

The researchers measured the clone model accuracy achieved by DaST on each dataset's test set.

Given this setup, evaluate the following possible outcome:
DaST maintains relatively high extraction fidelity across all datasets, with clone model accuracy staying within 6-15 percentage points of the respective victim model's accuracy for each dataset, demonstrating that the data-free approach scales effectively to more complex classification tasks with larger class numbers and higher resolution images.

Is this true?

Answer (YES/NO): NO